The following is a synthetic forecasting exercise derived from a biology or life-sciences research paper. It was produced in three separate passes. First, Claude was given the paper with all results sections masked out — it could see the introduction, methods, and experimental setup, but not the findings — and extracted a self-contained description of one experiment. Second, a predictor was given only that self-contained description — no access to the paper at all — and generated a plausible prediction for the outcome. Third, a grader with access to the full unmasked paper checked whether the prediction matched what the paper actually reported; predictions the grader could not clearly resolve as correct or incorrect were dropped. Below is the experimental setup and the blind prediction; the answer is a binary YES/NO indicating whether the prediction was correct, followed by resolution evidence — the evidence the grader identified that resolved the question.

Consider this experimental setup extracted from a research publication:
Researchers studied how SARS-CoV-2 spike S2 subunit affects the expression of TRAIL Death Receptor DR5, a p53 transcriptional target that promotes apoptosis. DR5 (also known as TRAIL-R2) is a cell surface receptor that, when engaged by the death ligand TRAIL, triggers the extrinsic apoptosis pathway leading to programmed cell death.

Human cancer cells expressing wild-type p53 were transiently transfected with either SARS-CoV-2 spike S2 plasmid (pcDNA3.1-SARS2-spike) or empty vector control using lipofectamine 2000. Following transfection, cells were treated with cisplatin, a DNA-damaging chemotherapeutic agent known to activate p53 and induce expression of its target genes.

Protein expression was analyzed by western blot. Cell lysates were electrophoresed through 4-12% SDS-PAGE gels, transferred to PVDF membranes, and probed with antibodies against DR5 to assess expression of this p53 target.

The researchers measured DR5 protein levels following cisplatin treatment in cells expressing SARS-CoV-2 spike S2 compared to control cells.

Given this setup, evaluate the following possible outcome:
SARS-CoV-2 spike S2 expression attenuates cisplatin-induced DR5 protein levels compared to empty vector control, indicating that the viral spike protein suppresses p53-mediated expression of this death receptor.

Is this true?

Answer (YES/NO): YES